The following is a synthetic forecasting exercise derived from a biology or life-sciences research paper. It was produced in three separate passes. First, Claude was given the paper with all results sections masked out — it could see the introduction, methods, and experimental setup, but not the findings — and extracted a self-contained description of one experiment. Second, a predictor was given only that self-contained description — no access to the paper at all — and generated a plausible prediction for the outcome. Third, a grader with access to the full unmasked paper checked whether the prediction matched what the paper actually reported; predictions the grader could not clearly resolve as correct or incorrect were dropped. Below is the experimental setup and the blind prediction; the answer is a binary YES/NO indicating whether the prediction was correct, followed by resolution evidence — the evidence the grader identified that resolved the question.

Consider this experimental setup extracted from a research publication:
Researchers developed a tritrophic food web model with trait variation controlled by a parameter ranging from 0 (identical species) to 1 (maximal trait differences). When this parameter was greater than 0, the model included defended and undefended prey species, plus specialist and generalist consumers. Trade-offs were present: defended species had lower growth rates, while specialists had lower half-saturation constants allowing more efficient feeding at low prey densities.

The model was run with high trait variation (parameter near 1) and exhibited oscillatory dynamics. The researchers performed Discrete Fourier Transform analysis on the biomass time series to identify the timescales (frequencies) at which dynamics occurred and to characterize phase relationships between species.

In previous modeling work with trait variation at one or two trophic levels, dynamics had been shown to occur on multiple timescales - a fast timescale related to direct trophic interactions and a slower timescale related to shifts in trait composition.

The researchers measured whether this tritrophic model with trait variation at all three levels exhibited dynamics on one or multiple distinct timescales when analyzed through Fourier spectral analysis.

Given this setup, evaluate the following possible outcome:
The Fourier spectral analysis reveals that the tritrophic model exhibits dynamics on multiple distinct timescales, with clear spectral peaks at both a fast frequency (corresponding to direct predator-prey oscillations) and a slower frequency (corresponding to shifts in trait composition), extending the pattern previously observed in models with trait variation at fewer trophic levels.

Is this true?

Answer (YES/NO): YES